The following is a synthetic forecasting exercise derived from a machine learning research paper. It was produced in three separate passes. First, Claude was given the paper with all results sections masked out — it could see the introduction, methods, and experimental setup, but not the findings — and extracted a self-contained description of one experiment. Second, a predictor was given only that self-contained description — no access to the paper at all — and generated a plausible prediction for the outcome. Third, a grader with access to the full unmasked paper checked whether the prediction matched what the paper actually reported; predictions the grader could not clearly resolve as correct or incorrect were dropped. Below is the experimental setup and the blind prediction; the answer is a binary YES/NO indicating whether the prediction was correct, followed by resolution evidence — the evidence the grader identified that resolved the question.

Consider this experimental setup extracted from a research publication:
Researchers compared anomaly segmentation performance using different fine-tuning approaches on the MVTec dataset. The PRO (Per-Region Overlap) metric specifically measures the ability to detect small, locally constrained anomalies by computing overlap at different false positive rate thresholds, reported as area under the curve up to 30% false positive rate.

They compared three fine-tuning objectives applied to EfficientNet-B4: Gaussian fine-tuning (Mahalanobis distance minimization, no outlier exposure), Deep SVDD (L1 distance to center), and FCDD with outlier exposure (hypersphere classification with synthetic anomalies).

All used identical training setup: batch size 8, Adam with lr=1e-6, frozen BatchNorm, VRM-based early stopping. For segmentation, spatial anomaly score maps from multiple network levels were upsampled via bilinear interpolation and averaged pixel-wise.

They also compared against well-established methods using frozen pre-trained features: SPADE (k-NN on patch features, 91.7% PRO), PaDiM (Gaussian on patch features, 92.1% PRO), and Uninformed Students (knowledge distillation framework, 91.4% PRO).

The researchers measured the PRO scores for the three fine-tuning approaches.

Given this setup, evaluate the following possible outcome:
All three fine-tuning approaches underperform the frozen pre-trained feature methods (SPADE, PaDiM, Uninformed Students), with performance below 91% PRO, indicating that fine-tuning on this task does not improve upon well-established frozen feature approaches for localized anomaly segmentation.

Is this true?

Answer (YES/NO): YES